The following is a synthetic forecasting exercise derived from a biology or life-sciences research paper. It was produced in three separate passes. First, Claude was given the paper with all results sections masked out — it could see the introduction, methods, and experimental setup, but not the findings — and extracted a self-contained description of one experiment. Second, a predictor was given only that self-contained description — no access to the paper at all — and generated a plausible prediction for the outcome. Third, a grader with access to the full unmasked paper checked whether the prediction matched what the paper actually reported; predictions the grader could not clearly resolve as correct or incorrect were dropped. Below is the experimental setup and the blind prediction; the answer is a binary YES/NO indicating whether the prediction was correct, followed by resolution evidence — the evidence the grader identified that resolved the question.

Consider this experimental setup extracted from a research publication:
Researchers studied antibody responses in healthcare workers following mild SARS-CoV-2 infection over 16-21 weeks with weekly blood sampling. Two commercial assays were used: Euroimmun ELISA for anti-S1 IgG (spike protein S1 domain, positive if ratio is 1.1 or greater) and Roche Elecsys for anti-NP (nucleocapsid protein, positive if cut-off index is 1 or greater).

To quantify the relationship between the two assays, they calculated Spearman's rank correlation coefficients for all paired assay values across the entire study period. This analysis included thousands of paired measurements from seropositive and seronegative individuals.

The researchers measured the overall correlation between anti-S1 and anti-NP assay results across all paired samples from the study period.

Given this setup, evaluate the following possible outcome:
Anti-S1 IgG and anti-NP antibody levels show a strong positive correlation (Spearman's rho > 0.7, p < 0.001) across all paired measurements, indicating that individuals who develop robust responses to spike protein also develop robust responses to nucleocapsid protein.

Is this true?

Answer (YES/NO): NO